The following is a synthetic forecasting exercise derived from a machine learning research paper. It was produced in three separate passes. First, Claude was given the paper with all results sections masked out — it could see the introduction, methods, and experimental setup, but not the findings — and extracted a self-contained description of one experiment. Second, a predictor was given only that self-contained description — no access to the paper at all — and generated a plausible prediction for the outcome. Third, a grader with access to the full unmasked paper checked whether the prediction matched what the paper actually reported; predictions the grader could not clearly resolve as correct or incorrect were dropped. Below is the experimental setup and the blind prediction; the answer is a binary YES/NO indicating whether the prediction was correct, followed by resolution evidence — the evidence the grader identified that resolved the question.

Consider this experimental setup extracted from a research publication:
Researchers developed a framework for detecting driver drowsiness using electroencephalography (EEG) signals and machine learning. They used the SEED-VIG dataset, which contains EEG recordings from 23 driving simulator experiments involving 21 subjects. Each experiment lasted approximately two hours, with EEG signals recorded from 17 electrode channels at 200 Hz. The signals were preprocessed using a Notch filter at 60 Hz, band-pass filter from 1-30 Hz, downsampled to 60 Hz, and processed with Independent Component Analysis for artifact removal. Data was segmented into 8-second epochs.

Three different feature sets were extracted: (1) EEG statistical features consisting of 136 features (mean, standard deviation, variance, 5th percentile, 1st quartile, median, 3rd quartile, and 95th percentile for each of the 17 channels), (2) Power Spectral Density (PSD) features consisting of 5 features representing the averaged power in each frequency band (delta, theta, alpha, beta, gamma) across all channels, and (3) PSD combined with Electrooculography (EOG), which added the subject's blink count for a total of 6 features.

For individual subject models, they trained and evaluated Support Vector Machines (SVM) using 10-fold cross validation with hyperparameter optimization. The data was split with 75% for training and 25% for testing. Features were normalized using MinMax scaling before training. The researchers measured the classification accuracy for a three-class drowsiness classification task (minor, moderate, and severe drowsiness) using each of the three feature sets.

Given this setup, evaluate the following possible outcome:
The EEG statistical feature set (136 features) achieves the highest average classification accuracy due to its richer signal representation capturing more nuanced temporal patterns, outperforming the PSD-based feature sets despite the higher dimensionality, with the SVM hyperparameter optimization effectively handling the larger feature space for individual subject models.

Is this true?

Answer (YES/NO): NO